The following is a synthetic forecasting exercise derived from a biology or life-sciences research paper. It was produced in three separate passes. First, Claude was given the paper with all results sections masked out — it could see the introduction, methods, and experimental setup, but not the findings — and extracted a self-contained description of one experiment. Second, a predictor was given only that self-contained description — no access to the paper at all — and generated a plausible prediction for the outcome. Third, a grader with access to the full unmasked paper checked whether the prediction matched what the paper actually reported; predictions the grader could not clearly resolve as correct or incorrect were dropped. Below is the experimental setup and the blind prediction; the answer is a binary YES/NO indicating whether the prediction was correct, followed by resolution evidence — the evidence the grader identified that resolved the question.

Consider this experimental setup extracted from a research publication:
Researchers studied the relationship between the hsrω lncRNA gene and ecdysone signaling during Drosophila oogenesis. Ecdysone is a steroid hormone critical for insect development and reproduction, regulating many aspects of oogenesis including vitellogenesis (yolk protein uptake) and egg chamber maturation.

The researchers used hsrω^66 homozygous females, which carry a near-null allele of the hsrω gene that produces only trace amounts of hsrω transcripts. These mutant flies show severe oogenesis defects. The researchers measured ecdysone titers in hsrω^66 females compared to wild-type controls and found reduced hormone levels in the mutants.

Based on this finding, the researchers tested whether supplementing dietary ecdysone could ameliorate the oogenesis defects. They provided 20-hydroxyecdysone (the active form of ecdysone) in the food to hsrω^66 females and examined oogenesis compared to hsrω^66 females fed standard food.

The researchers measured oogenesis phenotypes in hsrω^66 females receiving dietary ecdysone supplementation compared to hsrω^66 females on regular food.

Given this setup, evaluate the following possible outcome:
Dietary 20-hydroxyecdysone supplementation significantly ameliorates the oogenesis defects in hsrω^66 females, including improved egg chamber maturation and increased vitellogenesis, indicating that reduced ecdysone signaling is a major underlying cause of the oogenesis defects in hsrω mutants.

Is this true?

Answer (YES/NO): NO